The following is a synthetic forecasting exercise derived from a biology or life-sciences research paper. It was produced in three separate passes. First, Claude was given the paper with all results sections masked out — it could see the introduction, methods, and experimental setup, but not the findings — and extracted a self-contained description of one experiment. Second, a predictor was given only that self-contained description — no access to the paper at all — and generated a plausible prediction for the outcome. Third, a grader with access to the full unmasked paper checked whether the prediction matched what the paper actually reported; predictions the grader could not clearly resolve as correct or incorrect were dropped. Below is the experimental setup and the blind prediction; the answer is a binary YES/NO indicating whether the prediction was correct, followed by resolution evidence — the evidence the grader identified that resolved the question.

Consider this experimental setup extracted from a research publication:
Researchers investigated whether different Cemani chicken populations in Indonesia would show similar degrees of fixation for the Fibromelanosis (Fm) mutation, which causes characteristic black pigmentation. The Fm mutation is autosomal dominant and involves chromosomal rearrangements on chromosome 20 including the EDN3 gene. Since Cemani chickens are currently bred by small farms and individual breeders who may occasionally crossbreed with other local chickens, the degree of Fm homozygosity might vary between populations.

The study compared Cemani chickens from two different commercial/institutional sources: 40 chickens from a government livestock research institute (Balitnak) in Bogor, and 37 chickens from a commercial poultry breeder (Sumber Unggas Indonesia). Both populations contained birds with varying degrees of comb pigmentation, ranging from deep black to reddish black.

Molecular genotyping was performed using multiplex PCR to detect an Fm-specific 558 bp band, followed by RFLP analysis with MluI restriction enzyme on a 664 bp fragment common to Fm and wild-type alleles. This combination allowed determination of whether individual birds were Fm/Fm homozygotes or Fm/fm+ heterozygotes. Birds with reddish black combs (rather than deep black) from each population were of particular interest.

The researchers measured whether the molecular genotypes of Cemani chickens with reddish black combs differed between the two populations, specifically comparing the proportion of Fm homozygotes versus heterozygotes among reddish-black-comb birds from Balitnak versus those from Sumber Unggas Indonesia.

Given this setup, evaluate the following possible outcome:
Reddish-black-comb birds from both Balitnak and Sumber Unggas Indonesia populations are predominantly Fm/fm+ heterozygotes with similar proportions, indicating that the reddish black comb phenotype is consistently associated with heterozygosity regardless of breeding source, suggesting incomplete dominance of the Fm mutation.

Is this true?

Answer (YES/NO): NO